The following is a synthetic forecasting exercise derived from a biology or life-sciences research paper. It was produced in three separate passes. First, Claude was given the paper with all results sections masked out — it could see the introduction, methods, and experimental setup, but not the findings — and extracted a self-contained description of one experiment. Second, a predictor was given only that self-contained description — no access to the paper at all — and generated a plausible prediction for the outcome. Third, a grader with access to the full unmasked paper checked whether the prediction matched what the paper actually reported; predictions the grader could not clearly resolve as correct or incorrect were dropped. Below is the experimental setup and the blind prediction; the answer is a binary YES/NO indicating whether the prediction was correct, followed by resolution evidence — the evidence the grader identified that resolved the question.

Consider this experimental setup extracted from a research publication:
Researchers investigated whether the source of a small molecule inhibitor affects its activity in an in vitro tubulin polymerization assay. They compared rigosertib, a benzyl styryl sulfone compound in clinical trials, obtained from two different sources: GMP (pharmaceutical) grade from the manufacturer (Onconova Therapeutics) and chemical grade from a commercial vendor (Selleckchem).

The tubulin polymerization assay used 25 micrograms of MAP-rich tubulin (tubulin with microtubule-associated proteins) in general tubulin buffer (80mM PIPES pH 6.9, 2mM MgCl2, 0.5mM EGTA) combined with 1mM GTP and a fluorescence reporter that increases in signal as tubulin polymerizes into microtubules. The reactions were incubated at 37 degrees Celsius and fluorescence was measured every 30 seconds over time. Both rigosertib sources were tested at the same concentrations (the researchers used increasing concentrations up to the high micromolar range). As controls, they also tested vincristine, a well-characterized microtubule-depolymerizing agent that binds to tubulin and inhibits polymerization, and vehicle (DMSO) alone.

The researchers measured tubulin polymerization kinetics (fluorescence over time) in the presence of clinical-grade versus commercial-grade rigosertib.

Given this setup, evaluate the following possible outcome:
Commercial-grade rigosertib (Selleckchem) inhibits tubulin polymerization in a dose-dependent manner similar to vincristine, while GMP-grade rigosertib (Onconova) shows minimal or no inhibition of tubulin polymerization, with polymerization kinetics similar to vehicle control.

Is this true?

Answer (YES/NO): YES